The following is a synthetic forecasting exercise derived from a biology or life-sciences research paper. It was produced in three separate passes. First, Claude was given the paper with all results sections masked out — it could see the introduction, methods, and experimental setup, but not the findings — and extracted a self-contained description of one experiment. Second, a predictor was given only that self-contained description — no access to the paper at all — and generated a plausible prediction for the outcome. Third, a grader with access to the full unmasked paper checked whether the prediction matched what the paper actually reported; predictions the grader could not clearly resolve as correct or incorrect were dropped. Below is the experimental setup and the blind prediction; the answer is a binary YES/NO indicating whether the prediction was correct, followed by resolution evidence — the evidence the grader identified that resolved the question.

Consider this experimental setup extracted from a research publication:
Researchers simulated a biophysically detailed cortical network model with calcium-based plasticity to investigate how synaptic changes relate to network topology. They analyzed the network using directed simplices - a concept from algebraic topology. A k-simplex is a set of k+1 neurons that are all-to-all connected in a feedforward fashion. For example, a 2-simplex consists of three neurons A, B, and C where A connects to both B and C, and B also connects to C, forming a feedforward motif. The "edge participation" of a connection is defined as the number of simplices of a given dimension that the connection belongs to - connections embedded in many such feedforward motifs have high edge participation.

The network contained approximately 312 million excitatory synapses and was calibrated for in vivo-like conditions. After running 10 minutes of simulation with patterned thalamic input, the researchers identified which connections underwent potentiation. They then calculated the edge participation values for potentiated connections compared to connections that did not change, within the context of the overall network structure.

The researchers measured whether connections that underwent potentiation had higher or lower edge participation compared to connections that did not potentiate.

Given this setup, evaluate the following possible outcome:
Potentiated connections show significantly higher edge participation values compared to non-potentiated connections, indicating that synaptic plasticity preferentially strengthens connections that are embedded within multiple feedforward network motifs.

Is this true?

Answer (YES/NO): YES